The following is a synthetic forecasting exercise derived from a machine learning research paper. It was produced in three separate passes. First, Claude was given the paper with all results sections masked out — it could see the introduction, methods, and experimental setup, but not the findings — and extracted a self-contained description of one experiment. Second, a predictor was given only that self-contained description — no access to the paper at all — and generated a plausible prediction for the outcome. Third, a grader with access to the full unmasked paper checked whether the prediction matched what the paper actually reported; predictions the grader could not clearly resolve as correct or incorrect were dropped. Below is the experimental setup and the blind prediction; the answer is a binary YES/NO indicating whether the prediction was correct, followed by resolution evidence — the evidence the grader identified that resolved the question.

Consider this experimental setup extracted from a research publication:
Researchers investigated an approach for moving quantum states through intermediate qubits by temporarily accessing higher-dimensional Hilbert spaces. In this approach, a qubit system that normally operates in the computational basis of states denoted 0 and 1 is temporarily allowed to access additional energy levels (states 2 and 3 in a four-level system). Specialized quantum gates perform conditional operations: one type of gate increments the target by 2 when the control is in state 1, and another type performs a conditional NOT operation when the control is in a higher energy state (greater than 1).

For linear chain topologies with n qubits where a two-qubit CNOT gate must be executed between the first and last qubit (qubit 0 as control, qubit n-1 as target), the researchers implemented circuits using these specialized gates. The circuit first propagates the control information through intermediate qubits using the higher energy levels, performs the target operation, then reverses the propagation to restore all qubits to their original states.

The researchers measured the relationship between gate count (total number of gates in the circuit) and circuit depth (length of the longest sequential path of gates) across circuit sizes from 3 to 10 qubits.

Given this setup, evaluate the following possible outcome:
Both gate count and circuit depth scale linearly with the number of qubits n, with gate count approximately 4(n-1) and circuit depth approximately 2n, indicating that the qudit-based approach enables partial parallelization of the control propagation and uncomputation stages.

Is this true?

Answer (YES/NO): NO